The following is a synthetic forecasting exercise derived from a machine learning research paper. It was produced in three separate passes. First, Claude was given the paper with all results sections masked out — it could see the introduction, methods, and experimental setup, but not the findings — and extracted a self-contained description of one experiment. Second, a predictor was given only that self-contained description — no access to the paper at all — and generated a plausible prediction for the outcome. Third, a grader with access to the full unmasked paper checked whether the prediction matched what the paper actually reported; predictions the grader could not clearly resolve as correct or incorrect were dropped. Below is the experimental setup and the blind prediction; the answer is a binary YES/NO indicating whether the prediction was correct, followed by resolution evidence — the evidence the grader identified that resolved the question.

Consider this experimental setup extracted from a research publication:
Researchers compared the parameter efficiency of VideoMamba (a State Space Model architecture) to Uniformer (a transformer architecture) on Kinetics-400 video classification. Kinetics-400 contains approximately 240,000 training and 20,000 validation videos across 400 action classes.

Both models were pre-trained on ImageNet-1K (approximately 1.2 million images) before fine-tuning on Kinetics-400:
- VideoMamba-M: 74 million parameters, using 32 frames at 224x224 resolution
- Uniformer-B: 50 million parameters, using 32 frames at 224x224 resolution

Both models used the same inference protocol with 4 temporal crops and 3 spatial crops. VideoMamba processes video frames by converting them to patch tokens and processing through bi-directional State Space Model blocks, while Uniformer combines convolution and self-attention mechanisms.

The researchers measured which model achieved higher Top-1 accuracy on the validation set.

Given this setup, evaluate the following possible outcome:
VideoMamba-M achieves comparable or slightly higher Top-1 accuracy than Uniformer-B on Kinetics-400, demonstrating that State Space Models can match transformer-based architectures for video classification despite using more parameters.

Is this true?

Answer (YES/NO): NO